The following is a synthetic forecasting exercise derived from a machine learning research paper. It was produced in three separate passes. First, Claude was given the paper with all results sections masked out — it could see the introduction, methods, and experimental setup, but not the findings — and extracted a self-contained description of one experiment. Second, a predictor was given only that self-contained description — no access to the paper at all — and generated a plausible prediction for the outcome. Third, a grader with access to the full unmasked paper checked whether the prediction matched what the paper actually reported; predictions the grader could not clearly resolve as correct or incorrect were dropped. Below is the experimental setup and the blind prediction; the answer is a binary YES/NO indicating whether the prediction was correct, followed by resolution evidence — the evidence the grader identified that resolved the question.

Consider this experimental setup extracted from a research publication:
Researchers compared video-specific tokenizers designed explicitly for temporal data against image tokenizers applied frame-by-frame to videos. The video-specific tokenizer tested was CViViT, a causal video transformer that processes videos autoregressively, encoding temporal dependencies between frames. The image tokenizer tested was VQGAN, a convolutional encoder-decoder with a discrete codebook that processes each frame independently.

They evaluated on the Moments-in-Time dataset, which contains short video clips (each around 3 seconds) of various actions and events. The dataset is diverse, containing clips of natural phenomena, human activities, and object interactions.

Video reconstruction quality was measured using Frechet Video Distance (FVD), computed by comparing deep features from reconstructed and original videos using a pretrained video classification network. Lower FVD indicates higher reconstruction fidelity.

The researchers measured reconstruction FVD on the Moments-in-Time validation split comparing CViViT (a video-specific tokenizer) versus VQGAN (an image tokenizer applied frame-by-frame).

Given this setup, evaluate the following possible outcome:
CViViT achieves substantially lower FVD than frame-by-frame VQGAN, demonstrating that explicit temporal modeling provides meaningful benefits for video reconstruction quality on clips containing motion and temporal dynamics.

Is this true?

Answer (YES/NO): YES